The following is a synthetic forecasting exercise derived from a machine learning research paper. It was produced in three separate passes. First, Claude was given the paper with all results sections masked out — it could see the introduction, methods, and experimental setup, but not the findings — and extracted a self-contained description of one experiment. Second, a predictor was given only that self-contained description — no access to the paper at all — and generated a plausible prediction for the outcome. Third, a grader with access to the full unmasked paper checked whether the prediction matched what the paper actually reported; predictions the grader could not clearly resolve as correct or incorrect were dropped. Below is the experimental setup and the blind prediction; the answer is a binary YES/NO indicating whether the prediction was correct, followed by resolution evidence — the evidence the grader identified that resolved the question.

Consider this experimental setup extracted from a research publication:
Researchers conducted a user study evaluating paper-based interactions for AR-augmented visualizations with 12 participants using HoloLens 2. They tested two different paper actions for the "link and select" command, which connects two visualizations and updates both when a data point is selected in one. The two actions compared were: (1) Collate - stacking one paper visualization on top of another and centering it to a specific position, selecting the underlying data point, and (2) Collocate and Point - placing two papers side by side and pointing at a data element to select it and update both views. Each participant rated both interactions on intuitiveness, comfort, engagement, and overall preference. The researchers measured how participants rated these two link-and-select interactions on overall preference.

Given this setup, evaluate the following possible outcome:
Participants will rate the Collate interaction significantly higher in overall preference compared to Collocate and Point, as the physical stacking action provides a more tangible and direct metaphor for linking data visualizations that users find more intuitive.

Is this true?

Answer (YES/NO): NO